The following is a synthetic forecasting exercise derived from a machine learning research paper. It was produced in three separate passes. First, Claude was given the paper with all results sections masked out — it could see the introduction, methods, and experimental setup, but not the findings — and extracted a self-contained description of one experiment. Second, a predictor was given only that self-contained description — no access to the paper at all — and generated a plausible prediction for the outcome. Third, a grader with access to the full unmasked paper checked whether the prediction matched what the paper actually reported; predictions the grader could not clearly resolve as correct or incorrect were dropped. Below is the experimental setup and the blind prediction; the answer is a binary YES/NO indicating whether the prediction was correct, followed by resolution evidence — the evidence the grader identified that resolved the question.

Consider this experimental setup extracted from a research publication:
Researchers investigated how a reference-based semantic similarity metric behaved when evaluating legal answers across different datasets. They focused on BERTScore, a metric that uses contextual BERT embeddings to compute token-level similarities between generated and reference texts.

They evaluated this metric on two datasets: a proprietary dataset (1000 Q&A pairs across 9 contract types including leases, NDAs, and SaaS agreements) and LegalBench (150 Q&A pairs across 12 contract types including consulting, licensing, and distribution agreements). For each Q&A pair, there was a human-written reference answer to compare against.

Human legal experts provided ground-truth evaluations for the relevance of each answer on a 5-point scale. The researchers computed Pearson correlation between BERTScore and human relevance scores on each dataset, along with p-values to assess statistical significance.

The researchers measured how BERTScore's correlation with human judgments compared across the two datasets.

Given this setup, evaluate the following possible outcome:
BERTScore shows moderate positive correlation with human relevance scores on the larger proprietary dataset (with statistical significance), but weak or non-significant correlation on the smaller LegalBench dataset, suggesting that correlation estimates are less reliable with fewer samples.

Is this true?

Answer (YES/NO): NO